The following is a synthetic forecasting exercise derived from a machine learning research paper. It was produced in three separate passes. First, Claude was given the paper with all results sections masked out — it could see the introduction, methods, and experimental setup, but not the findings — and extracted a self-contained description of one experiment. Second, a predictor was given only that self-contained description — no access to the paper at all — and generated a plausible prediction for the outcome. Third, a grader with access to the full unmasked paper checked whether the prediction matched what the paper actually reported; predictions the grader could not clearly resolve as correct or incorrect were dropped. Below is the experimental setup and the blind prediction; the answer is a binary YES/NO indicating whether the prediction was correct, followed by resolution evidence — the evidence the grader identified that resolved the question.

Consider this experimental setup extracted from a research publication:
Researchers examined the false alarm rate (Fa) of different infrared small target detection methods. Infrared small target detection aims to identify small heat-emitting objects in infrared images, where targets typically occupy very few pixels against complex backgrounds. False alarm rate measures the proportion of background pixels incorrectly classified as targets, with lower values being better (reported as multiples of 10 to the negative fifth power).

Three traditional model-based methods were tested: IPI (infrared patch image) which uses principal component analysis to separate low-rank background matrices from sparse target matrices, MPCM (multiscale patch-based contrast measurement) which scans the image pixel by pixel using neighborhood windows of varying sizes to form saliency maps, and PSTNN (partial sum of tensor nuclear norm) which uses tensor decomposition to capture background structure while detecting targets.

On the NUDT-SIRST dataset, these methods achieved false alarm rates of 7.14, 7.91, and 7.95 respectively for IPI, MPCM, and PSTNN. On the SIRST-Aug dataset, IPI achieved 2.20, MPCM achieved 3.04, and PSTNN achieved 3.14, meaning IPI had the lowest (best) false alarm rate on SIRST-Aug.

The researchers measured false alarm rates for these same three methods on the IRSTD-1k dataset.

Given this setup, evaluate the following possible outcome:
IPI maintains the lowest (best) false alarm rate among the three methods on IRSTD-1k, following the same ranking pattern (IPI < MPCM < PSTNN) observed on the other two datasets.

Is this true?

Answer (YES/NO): NO